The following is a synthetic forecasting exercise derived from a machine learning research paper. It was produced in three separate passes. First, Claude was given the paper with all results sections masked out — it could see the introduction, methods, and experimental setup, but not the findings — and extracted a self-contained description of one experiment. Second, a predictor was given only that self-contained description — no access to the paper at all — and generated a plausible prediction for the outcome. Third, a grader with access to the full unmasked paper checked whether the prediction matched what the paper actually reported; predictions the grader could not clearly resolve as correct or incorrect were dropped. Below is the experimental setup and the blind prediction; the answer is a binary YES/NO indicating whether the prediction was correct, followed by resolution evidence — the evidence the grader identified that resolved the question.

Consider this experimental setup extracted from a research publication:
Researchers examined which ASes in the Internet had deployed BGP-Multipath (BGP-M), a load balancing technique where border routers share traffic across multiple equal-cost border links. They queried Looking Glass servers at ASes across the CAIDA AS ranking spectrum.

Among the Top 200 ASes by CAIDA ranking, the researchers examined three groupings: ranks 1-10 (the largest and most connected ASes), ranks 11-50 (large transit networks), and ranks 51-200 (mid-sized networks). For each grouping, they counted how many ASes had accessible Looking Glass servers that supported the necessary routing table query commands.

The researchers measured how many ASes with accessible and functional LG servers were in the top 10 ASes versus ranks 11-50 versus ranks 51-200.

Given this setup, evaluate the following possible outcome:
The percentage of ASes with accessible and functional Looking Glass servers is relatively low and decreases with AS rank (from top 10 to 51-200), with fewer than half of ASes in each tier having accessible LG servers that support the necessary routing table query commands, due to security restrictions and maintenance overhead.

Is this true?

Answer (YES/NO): YES